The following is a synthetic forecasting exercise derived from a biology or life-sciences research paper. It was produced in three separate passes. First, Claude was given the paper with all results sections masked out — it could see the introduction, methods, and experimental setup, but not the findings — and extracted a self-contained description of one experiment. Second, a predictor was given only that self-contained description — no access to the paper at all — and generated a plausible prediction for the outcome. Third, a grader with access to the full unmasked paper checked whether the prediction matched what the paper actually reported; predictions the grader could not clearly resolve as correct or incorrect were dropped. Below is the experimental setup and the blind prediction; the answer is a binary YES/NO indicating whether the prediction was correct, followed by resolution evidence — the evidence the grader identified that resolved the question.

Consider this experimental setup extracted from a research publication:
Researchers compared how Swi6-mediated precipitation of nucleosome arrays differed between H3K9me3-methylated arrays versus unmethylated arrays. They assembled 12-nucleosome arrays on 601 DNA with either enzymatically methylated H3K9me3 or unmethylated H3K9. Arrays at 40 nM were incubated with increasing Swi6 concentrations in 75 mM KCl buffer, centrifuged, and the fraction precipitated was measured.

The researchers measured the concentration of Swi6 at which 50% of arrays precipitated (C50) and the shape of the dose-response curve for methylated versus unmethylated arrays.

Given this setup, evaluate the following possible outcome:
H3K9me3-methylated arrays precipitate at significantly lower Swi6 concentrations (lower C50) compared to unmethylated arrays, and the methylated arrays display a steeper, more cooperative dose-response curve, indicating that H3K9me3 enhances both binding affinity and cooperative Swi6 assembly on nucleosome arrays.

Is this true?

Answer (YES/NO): YES